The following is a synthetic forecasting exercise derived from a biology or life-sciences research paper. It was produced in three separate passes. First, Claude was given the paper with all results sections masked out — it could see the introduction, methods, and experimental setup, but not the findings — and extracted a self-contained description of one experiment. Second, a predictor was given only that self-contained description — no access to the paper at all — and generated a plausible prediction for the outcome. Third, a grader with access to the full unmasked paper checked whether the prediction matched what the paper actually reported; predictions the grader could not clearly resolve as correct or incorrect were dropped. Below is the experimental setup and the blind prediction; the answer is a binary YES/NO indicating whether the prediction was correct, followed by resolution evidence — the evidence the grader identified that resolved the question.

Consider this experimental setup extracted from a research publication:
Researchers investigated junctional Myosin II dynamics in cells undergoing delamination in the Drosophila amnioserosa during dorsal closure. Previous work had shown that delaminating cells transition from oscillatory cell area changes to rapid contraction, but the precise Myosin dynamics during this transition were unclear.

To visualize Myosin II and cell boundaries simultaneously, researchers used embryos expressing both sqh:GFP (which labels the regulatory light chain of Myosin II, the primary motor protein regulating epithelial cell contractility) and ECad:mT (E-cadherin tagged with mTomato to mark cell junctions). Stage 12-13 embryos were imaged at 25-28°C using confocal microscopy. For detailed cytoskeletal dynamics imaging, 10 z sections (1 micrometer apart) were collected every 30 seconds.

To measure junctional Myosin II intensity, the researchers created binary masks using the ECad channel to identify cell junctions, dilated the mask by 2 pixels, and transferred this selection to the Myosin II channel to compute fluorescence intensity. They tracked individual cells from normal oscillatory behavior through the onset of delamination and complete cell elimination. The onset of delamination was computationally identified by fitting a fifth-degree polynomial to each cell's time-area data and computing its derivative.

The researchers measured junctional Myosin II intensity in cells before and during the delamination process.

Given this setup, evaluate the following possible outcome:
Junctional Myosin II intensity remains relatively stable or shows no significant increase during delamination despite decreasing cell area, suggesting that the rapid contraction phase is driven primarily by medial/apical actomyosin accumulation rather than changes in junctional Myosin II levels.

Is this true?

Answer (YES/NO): YES